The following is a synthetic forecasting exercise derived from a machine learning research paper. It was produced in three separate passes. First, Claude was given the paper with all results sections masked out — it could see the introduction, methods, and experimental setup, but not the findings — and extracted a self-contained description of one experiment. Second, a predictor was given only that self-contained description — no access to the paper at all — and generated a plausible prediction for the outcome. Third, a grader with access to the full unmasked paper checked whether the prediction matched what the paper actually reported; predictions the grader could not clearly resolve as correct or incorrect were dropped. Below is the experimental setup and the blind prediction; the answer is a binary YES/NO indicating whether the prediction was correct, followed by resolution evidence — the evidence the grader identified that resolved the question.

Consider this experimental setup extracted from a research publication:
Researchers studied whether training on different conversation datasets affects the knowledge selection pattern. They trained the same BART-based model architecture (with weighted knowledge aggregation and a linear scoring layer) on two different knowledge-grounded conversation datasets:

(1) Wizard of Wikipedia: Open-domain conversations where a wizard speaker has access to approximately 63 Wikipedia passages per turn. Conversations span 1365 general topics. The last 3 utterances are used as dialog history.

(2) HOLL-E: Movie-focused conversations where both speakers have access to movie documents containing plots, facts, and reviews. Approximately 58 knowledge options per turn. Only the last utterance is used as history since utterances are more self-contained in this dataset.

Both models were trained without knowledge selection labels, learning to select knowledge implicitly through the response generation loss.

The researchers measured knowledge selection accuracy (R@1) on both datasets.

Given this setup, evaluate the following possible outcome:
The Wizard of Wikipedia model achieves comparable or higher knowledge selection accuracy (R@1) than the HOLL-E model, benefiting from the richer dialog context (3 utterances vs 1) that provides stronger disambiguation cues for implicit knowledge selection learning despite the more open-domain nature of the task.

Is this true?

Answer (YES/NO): NO